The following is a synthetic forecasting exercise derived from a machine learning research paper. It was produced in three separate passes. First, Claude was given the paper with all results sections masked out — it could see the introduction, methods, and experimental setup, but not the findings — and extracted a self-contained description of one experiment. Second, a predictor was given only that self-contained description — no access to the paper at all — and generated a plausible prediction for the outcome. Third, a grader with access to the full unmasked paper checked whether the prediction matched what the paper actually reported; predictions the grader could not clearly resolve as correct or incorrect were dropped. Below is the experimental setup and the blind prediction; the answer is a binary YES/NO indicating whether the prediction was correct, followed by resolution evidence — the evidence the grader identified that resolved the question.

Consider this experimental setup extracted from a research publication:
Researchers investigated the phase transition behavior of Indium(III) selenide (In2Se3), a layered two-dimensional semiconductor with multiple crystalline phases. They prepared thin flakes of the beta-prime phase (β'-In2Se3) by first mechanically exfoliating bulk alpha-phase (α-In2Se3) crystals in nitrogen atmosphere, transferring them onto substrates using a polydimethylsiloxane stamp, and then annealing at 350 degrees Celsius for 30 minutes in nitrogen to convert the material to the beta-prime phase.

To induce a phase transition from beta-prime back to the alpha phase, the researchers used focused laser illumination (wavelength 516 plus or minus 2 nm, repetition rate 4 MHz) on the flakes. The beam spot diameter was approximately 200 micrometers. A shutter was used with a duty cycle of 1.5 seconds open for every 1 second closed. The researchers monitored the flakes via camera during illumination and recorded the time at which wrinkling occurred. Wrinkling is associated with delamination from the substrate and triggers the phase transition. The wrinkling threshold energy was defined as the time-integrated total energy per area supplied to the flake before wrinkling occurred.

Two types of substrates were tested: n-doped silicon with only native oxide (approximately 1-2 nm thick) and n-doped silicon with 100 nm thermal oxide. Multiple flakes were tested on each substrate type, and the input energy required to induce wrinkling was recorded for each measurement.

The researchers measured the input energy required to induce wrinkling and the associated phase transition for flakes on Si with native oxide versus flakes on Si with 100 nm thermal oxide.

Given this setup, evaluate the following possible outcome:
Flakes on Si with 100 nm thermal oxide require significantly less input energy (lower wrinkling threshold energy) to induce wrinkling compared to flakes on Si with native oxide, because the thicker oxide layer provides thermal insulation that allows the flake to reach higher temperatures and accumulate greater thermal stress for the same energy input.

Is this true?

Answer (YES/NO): NO